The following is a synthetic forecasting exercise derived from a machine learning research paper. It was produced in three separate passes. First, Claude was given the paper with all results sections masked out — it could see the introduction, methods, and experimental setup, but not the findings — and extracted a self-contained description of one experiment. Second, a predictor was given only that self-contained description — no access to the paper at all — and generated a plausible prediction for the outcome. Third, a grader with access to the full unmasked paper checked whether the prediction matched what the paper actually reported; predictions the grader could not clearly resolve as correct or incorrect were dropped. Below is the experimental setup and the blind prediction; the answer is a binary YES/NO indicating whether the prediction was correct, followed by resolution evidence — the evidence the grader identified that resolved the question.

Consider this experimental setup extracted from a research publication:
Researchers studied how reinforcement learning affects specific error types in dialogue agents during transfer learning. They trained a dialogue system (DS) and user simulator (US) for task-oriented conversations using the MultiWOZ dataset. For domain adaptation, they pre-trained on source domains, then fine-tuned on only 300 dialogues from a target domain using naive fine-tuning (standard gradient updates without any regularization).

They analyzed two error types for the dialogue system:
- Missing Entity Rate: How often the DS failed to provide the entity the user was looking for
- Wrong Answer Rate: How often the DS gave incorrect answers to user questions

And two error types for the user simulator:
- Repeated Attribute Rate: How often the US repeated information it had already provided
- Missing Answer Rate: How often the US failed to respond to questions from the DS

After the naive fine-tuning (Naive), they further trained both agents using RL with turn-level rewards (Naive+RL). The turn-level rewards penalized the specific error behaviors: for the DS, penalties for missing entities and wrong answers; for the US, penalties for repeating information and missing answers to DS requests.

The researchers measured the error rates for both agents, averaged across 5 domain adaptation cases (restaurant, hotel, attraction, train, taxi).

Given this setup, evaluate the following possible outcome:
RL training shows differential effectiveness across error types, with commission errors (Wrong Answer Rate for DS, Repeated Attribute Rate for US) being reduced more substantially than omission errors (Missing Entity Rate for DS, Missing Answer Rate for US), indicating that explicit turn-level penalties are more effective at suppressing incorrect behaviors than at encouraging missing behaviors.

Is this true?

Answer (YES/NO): NO